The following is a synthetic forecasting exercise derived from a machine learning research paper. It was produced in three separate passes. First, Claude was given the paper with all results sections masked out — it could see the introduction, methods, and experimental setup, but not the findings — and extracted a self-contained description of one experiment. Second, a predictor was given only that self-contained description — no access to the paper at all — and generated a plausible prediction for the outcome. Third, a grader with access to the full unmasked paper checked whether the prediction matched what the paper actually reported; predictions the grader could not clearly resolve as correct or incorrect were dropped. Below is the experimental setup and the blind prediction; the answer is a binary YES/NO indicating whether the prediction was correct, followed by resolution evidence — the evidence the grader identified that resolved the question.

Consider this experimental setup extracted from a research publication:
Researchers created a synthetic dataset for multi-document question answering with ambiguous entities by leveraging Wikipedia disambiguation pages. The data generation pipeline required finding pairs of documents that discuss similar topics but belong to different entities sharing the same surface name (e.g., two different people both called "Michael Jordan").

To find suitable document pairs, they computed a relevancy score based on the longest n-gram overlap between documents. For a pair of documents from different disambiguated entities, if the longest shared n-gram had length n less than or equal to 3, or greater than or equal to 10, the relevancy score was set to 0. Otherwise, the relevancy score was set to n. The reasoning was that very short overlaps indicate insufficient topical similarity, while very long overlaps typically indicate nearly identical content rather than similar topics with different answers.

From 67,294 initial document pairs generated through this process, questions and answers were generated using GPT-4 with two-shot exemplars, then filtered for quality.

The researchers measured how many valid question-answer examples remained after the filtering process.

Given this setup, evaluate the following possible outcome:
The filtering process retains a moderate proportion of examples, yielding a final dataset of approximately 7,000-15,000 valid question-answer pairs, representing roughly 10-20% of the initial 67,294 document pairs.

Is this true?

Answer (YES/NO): NO